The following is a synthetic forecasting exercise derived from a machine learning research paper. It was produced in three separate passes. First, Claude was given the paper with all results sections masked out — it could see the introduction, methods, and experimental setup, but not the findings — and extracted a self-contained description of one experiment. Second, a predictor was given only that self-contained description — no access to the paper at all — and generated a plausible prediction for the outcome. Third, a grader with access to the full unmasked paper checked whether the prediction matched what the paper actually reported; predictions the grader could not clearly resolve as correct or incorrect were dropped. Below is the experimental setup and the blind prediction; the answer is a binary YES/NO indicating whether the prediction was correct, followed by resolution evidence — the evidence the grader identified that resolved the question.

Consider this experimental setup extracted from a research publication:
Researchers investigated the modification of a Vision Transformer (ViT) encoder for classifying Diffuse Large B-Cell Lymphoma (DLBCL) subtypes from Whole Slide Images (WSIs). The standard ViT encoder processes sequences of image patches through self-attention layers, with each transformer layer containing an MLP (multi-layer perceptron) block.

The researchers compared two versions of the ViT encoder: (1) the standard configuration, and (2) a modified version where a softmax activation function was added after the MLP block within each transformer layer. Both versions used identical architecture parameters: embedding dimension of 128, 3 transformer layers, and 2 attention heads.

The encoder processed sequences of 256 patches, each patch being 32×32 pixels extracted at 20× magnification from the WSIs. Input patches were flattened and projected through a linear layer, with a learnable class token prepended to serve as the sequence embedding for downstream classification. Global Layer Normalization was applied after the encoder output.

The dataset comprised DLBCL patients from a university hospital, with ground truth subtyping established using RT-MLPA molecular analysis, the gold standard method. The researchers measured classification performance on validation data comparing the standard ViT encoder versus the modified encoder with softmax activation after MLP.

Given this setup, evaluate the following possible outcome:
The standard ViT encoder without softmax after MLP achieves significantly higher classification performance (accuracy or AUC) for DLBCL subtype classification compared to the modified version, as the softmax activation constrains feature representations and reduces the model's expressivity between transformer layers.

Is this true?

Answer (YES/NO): NO